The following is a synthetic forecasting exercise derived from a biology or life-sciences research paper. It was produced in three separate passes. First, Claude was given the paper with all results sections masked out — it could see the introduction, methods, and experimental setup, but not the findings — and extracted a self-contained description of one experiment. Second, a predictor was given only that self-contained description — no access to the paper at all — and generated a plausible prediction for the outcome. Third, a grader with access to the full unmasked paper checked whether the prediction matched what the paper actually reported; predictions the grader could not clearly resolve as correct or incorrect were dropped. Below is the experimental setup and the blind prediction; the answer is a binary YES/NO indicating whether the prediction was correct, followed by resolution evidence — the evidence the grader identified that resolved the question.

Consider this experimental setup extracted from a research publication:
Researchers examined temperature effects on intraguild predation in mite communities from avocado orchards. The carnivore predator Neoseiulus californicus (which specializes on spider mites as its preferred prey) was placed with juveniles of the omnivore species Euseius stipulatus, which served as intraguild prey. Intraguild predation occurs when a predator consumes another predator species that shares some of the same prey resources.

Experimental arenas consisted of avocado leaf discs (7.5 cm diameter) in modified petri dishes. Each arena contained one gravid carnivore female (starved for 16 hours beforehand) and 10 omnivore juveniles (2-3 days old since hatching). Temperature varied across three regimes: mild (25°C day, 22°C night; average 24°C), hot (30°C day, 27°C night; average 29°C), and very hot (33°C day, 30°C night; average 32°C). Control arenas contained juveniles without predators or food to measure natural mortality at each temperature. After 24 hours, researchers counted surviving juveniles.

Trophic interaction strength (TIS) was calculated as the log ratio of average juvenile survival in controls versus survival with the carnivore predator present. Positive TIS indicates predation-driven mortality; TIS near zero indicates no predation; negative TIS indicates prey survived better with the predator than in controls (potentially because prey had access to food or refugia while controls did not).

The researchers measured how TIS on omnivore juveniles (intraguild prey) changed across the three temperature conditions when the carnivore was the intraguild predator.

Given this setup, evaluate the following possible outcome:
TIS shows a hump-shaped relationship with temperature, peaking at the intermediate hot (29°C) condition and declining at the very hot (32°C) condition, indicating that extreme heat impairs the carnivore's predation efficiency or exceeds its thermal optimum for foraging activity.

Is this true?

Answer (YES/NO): NO